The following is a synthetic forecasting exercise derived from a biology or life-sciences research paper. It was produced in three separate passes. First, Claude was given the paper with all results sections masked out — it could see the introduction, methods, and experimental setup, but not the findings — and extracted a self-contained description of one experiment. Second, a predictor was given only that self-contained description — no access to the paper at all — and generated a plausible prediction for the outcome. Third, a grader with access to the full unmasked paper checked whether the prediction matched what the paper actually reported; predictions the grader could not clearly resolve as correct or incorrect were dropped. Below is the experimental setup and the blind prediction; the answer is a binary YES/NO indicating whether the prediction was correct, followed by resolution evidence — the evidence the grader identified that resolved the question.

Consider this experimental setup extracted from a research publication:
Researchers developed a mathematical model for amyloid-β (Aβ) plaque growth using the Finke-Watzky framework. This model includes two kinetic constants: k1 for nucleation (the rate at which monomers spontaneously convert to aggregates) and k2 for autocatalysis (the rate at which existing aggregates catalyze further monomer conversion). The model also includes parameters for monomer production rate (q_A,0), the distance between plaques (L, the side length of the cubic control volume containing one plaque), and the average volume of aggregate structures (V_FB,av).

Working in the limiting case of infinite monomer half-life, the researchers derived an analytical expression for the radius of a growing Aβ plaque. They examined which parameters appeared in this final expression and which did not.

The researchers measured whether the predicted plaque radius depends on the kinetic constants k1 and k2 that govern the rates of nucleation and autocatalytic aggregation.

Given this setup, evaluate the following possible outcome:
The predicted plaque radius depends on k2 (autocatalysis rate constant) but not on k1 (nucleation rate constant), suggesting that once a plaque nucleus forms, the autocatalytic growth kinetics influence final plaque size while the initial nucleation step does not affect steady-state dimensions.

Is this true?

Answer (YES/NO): NO